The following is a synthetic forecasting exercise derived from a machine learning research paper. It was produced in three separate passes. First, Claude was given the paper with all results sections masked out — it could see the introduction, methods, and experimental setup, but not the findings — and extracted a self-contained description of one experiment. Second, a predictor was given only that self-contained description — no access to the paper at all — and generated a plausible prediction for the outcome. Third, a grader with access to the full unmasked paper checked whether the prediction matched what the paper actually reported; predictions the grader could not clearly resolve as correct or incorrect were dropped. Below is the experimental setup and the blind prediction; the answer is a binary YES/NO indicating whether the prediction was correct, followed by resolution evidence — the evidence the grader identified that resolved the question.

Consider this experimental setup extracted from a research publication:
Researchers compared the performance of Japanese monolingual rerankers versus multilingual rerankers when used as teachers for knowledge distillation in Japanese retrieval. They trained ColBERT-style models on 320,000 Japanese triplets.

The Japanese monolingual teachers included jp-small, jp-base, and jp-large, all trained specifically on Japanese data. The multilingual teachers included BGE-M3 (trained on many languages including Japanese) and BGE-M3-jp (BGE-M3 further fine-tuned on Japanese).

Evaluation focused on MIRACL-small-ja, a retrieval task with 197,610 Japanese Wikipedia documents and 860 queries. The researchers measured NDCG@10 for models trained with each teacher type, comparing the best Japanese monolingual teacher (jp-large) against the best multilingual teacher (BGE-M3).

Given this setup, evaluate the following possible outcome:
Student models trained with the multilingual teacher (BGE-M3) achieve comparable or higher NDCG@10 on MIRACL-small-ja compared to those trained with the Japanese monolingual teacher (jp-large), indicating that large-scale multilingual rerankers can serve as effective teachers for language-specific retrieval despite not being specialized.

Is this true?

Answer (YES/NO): YES